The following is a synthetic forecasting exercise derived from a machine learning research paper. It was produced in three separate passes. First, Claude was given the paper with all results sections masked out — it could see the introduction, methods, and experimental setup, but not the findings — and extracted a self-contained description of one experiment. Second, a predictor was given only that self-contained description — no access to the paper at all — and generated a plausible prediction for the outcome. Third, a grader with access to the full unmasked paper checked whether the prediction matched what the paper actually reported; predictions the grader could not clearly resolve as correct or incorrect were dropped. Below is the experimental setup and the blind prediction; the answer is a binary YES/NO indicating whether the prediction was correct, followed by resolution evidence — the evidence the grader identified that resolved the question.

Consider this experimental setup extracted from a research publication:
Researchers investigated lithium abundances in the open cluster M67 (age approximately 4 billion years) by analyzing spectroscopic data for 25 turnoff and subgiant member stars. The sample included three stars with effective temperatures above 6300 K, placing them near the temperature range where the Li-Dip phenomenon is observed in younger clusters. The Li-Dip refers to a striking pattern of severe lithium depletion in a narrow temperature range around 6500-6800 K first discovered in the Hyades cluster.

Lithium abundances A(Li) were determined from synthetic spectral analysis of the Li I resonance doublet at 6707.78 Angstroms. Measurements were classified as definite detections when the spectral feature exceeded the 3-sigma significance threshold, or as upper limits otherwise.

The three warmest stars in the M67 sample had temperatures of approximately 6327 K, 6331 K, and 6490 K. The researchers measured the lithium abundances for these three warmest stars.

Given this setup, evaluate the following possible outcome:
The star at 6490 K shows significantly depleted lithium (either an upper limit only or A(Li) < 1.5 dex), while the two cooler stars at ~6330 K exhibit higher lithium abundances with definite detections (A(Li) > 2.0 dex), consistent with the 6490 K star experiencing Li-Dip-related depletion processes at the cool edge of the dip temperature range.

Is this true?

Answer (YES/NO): NO